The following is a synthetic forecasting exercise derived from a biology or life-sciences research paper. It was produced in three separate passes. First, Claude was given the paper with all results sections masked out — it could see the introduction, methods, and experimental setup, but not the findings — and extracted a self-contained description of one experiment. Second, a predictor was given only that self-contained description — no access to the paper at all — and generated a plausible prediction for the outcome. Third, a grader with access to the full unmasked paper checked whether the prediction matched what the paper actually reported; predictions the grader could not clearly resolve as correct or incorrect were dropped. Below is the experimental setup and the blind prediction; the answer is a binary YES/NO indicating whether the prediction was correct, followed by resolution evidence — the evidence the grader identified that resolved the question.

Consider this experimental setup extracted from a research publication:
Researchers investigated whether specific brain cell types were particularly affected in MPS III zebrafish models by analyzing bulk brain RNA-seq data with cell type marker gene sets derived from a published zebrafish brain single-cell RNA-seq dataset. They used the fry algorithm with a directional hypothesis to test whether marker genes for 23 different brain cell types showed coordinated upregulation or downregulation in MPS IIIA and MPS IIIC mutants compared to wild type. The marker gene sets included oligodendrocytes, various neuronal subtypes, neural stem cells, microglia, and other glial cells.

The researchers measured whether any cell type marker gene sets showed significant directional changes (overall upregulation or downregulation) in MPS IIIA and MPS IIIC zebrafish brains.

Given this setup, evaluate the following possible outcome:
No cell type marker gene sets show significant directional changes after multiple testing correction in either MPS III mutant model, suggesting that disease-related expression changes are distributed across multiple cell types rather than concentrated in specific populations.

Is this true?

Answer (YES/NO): NO